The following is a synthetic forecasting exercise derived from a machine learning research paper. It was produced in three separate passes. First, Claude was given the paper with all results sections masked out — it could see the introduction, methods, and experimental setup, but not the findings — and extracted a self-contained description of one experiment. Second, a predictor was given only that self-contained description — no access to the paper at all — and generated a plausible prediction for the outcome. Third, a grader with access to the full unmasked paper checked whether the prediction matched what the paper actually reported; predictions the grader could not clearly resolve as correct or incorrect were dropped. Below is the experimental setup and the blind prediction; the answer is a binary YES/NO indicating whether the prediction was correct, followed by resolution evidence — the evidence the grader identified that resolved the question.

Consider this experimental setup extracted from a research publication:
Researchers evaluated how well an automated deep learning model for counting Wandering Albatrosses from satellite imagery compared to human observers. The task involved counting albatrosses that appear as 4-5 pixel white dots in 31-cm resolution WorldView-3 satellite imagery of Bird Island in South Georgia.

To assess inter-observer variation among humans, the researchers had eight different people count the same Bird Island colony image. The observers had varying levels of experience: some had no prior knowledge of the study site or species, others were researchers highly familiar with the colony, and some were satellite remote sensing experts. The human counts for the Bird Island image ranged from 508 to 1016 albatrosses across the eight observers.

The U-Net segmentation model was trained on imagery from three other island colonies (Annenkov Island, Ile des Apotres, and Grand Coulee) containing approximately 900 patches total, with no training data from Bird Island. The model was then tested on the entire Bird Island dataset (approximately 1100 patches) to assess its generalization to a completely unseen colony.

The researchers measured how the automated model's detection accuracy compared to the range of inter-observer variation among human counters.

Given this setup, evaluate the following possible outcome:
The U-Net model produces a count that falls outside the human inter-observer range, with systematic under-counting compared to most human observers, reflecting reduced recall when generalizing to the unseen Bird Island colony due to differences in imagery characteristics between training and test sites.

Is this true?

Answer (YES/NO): NO